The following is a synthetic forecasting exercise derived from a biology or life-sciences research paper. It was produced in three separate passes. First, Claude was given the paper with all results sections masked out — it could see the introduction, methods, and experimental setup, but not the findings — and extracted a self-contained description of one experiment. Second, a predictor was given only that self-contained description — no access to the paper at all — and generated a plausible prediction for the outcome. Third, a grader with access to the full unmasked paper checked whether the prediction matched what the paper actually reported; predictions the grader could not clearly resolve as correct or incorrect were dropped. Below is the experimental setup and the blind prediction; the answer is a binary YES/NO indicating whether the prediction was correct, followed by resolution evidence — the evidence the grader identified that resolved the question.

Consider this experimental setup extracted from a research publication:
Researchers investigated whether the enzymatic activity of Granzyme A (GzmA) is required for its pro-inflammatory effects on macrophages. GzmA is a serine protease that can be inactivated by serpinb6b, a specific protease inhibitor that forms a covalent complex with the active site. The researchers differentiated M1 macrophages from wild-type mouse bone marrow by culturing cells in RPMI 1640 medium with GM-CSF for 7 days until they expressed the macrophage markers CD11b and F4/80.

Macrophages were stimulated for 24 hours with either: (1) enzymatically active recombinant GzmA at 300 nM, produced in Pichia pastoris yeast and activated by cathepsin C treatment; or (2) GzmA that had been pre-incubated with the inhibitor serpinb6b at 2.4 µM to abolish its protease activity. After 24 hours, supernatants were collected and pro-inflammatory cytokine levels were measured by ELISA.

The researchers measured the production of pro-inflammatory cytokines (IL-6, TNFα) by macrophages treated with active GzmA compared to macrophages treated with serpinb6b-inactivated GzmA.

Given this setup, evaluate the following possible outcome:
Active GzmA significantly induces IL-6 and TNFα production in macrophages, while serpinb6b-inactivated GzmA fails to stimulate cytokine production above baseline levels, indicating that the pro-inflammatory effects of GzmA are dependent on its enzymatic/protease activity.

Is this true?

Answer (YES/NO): YES